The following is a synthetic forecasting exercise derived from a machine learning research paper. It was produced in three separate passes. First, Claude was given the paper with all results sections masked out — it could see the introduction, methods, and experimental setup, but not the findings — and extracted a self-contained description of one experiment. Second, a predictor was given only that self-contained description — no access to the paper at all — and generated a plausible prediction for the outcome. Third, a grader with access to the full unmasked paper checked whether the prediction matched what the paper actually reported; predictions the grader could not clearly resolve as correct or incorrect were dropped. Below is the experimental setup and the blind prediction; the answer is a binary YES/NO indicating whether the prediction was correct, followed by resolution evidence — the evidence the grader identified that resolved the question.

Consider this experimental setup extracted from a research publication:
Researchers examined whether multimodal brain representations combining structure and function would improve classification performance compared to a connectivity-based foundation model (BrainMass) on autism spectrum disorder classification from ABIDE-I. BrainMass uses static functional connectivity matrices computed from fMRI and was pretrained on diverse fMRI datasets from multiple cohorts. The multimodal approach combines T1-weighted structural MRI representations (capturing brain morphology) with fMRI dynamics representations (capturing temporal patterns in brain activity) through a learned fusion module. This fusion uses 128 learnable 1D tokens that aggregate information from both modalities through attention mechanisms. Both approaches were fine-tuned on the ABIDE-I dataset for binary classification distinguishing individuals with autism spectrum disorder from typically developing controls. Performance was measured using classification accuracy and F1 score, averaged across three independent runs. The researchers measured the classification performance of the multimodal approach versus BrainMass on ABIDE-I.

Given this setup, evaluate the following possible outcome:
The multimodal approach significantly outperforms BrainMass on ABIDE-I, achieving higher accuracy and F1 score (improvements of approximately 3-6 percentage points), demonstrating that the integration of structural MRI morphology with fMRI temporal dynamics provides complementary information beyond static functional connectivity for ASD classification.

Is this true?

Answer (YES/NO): NO